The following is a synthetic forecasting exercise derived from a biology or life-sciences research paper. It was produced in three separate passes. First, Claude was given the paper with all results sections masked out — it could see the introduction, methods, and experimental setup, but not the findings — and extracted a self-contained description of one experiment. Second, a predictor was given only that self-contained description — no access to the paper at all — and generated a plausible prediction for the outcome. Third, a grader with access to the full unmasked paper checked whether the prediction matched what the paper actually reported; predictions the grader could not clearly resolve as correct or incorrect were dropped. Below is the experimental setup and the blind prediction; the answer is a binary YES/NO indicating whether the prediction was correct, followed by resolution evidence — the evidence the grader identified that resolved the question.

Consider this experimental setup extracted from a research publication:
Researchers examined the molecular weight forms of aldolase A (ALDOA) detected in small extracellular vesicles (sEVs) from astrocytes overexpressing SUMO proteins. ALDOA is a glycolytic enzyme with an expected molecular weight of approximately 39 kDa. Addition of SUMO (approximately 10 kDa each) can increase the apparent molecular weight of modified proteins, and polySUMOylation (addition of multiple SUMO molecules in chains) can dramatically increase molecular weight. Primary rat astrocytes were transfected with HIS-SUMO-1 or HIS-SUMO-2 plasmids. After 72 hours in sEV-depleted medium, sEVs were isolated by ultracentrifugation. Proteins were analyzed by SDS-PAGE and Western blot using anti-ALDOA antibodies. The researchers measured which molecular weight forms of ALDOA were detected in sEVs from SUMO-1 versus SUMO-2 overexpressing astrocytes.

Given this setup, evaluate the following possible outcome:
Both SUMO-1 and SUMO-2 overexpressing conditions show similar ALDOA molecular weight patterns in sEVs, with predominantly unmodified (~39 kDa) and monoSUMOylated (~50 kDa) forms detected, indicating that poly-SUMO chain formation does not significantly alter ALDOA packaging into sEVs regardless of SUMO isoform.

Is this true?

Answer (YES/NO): NO